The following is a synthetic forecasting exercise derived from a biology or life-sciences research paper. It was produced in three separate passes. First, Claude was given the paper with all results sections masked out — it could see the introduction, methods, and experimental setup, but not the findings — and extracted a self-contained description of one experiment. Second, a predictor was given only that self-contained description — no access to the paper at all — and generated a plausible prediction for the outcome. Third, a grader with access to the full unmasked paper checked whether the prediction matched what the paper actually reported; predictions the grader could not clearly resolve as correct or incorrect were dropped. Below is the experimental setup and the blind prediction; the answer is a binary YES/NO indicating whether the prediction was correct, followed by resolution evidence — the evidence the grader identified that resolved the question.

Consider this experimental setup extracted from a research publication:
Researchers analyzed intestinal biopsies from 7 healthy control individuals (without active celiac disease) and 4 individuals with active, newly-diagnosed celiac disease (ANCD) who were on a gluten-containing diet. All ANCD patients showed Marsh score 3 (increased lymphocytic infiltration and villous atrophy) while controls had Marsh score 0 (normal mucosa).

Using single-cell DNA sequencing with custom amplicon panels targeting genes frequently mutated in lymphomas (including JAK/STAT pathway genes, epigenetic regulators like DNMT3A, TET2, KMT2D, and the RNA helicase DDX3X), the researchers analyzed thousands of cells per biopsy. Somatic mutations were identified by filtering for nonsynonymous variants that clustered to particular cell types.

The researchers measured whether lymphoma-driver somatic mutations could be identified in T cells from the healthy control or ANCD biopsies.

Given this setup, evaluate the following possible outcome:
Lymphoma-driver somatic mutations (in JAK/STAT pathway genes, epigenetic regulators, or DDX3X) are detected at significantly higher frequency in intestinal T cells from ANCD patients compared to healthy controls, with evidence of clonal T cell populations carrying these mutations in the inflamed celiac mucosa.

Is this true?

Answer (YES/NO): NO